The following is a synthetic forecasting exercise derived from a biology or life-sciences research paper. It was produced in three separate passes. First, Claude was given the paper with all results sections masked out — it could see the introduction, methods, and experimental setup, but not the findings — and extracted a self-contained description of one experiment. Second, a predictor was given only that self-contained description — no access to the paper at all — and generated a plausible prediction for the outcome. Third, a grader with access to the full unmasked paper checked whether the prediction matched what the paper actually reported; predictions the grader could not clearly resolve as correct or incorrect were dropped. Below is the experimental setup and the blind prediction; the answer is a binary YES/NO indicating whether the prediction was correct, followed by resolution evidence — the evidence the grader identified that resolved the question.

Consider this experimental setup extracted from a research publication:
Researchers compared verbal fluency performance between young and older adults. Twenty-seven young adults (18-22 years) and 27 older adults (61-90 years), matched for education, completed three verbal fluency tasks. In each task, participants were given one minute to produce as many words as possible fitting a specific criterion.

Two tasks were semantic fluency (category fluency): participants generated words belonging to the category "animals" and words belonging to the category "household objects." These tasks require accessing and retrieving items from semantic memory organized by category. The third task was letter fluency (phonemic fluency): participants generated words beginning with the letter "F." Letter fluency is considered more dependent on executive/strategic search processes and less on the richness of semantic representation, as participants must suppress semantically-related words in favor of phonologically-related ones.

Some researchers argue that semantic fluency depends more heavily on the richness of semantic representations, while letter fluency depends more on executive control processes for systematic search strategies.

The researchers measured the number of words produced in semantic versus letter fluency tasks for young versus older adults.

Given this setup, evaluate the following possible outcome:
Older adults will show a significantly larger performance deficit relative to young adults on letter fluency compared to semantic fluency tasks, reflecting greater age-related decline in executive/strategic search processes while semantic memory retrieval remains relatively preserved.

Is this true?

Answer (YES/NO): NO